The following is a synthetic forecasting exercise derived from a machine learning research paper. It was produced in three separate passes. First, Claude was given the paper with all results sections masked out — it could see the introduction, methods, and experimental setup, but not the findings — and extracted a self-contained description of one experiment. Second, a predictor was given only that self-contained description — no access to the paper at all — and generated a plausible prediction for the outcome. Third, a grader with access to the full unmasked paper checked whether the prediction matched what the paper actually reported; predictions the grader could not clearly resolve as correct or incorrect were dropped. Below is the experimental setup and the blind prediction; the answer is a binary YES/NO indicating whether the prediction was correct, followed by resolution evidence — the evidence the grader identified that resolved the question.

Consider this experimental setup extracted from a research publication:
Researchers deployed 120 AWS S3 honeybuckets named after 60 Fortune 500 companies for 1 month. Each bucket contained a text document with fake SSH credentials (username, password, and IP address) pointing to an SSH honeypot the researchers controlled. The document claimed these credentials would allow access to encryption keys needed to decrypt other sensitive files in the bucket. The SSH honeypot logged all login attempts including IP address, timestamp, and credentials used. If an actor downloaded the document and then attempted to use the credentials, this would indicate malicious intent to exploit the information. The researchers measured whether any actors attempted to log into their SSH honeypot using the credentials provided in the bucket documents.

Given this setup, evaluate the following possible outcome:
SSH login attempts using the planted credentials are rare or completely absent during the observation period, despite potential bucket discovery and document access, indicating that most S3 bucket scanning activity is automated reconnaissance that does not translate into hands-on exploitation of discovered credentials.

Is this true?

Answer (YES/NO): NO